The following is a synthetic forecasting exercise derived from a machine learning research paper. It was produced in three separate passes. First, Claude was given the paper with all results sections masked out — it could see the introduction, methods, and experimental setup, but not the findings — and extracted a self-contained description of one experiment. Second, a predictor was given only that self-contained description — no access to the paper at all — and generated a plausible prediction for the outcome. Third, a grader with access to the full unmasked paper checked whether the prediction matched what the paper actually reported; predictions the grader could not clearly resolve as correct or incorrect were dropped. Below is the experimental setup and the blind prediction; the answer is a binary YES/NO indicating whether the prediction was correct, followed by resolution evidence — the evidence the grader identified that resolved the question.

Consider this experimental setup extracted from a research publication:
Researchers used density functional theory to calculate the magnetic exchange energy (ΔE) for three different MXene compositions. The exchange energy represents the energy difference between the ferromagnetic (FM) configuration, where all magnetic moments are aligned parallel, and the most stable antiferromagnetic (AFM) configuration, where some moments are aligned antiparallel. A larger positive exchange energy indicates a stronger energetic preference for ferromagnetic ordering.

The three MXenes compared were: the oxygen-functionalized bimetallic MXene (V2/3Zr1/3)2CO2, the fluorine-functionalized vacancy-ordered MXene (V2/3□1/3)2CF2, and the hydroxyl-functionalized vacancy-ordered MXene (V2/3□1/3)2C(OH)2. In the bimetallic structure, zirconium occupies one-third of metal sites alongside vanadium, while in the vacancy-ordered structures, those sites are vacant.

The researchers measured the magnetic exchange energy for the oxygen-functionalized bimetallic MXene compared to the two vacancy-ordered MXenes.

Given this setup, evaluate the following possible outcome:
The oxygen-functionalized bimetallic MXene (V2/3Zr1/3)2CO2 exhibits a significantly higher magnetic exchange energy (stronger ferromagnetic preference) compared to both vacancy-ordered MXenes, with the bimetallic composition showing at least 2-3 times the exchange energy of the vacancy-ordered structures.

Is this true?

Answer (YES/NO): NO